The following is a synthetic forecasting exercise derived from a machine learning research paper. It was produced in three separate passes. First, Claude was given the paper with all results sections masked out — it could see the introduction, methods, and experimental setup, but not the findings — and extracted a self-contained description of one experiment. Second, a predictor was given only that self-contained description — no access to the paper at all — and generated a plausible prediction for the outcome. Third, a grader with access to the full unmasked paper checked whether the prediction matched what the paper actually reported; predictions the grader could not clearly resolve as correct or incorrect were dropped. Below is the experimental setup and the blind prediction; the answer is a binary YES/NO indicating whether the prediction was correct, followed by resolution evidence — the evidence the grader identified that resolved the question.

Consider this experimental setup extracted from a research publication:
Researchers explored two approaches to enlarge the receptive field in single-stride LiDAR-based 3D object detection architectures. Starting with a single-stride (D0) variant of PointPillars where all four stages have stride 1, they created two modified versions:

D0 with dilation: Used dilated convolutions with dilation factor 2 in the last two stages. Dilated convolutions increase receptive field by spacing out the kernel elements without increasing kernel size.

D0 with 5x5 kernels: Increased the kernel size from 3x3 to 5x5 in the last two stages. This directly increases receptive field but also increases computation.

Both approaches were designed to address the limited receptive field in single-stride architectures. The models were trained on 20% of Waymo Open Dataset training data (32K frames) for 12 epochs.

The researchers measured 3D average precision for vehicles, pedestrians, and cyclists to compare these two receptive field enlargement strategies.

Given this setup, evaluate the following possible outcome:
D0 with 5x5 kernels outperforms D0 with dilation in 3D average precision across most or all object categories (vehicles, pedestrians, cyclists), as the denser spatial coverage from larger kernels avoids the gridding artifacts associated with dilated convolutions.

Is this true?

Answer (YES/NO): YES